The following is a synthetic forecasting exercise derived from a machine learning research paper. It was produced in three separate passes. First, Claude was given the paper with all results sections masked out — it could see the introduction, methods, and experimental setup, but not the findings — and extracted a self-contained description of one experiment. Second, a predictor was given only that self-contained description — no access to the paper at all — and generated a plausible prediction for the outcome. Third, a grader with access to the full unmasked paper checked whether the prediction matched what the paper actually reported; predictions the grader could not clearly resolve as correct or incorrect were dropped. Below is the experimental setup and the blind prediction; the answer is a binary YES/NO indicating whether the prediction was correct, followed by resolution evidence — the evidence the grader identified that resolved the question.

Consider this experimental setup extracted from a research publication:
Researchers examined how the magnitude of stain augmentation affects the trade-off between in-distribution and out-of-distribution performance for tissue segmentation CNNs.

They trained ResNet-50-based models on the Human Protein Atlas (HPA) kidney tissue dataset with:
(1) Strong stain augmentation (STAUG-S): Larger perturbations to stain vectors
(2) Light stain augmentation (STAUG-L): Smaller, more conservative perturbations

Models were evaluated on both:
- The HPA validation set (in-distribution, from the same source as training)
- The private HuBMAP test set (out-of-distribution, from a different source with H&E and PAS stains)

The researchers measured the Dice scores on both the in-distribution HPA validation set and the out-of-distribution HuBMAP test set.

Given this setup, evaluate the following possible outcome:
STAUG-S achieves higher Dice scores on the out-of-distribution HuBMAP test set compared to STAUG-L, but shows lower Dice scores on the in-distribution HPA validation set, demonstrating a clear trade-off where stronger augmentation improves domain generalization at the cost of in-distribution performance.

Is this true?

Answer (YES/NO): NO